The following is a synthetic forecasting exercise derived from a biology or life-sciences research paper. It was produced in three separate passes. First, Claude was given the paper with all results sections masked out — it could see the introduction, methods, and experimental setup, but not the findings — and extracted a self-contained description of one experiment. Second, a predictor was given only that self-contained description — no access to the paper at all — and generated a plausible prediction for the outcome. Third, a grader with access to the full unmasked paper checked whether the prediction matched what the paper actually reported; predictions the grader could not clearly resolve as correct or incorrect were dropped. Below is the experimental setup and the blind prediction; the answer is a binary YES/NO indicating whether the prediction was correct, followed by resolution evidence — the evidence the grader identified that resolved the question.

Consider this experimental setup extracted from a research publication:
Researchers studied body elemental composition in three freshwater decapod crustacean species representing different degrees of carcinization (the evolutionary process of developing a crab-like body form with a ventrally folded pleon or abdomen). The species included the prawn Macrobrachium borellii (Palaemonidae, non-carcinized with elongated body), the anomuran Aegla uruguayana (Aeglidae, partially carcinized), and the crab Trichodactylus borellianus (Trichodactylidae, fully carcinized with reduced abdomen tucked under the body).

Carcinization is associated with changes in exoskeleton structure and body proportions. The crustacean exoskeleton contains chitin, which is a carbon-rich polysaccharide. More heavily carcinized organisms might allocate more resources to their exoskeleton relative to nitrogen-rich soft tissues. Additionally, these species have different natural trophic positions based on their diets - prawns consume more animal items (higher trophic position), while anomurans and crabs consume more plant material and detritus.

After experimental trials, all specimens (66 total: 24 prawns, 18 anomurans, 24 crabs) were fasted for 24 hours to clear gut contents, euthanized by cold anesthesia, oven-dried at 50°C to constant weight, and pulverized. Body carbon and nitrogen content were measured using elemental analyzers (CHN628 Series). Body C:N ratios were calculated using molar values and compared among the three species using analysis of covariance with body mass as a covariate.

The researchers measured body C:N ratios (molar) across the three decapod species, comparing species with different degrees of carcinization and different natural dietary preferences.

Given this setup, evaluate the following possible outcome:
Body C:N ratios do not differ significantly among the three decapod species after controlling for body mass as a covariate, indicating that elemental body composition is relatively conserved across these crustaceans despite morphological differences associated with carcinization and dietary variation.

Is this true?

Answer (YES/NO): NO